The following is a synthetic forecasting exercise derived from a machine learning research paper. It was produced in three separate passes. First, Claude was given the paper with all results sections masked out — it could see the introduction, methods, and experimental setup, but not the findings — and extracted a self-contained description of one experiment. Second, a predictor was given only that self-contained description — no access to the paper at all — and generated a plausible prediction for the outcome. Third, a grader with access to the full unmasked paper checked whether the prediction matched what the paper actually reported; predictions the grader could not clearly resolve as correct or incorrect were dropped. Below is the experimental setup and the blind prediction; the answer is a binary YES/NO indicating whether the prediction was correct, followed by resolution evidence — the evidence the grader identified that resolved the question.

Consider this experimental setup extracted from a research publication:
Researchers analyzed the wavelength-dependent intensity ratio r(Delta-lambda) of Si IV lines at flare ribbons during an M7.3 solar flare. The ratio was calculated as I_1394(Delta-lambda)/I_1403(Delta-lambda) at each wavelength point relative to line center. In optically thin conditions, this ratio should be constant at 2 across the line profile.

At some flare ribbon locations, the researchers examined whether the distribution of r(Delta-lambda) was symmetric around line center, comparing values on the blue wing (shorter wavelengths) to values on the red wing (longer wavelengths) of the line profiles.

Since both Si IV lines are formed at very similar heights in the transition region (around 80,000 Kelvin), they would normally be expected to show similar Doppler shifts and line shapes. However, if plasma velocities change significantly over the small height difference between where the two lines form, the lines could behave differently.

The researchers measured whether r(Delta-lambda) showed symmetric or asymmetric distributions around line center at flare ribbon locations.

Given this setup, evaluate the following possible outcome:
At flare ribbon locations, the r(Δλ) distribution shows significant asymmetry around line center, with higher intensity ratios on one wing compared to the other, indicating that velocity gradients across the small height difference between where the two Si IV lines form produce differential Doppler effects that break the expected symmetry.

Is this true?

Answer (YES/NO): YES